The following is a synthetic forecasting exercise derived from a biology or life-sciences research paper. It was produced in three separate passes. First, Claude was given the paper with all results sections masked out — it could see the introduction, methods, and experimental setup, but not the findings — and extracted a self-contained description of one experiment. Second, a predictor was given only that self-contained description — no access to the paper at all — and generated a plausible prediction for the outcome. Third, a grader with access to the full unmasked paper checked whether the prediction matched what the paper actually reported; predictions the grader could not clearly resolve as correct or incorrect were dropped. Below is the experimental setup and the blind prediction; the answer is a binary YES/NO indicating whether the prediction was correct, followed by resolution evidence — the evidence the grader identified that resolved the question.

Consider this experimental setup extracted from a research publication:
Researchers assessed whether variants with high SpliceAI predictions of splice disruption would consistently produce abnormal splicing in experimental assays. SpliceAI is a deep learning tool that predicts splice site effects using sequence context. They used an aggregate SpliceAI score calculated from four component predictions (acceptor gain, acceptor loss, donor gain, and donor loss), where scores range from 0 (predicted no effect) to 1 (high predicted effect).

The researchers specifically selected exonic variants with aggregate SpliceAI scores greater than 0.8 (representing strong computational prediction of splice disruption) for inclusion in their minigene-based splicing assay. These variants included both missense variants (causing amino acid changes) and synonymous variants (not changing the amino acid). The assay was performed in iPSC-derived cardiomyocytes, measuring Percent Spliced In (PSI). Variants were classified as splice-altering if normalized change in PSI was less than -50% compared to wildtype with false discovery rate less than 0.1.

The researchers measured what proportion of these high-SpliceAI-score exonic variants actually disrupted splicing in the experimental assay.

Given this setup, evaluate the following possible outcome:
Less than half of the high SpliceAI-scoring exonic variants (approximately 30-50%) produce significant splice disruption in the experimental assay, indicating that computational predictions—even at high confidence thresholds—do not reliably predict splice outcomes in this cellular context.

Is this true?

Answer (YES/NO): NO